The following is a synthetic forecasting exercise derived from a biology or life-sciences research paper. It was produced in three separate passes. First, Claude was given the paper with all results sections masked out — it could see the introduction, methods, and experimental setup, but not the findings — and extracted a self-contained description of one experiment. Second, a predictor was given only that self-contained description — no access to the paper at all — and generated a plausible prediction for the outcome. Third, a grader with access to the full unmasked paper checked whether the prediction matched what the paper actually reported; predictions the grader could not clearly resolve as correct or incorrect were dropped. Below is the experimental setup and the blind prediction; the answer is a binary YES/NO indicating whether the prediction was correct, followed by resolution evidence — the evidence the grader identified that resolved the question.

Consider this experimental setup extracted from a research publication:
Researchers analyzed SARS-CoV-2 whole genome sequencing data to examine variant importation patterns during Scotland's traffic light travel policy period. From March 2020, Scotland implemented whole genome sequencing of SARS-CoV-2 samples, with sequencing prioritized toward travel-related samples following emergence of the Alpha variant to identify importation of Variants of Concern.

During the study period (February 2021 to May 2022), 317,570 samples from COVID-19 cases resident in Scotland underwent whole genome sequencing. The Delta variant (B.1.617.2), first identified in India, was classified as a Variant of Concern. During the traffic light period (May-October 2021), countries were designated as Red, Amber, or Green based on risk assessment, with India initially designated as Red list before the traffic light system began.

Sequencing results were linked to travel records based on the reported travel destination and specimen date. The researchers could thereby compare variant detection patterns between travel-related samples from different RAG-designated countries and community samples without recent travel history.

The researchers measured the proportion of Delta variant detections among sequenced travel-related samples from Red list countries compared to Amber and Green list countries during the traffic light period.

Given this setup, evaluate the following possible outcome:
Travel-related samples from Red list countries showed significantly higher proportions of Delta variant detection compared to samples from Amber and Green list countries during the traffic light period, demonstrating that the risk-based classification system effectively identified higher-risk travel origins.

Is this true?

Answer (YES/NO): NO